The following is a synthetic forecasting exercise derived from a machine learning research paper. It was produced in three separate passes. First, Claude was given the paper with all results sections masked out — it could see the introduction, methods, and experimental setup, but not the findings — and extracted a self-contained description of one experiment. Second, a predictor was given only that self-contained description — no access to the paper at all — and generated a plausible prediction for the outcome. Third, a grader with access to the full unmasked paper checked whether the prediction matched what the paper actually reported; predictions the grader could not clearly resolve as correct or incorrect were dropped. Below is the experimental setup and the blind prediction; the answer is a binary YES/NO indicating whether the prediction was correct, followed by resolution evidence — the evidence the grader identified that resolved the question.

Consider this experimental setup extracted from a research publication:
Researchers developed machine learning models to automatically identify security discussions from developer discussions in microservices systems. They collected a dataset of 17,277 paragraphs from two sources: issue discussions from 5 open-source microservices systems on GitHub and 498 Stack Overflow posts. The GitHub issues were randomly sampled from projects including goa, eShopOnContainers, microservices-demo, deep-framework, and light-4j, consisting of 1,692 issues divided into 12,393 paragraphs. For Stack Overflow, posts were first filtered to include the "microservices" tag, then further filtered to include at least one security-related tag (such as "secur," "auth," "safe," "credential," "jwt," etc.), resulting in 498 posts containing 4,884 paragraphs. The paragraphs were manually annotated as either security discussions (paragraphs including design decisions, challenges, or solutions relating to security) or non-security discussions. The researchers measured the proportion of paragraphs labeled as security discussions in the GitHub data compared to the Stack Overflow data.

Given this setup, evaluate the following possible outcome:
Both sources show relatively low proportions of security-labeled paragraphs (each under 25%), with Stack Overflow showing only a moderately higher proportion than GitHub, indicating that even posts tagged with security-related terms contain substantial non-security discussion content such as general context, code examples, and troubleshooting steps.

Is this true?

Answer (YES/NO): NO